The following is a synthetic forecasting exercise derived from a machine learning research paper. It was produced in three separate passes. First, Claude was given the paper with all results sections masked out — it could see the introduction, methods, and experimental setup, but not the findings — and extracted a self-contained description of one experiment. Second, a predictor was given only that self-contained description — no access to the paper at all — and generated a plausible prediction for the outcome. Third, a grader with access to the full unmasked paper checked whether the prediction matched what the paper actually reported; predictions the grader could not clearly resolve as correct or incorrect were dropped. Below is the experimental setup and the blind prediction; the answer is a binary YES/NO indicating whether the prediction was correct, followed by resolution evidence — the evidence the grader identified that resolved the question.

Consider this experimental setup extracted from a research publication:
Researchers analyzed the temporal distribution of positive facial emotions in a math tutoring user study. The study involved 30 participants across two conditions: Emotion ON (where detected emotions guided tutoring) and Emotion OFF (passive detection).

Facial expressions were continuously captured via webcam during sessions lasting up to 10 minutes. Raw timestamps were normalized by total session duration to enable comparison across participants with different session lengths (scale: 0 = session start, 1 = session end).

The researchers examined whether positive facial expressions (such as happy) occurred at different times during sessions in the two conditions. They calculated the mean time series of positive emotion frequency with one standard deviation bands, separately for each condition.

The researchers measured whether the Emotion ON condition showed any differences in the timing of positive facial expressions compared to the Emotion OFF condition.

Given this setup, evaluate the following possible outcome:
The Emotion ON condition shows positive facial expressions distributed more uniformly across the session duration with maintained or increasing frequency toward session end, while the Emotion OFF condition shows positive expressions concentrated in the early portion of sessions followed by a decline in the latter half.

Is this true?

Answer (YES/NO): NO